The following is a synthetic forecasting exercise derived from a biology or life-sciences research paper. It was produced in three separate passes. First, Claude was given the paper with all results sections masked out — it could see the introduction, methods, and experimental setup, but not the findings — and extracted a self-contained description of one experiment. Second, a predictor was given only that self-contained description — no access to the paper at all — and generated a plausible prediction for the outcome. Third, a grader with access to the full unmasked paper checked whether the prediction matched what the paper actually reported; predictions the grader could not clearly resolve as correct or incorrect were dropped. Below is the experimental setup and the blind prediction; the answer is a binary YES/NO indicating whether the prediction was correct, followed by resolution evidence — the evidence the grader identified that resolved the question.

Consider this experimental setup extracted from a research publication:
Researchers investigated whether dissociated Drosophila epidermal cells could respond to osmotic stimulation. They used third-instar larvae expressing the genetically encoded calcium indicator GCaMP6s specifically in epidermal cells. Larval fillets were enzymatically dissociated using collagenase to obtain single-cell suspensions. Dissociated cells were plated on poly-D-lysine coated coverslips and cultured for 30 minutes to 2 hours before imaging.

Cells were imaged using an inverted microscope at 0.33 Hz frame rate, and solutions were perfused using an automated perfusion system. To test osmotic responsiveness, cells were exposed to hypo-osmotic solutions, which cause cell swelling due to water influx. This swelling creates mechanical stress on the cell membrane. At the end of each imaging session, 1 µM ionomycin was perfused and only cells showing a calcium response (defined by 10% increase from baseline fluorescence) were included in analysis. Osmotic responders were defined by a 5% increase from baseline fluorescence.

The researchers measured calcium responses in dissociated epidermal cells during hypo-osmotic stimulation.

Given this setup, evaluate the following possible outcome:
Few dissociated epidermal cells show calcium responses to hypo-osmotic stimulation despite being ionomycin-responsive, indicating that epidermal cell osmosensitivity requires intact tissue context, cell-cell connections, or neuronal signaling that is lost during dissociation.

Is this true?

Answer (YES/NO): NO